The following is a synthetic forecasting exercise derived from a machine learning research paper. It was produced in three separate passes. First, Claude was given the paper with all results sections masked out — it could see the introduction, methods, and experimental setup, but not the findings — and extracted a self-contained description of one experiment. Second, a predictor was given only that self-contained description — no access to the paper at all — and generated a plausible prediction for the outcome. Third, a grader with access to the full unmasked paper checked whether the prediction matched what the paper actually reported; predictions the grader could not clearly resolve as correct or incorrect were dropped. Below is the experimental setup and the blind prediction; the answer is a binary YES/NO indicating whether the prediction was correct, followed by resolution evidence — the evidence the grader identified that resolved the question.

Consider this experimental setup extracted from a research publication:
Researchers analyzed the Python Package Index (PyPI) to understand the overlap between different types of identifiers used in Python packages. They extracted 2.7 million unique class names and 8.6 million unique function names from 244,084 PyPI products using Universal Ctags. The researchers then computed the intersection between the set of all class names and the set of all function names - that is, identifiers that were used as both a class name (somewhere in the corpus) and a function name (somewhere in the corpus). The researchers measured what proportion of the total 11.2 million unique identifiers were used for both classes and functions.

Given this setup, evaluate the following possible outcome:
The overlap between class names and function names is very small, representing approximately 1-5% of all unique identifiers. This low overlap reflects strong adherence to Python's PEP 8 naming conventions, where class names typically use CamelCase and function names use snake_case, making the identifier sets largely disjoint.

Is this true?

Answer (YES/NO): NO